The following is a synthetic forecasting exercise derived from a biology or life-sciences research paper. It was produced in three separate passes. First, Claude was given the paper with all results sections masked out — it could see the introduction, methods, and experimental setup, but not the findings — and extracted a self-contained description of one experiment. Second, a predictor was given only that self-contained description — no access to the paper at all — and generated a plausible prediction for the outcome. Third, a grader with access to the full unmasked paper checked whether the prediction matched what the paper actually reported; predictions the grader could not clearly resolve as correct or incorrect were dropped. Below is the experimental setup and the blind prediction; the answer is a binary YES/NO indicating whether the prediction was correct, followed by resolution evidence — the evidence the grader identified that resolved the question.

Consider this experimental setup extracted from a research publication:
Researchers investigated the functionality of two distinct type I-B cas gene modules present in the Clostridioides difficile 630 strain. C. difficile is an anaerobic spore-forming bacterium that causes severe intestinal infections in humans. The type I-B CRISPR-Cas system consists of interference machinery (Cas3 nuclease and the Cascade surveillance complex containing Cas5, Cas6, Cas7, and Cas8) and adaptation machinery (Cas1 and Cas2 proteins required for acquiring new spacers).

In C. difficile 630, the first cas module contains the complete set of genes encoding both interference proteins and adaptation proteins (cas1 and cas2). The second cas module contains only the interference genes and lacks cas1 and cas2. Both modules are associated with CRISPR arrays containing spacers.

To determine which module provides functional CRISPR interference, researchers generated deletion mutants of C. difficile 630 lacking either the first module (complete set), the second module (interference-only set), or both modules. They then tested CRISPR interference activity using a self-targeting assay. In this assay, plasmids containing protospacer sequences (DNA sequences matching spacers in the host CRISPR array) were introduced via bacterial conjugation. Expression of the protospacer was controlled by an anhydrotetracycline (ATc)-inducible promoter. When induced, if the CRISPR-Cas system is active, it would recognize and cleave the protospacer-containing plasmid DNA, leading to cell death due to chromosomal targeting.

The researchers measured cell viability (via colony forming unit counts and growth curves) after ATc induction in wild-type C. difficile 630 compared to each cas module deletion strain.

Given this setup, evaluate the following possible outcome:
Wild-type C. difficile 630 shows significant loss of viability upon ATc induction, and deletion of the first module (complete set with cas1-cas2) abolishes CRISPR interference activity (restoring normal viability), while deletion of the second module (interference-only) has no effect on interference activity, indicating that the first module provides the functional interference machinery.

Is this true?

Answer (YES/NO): NO